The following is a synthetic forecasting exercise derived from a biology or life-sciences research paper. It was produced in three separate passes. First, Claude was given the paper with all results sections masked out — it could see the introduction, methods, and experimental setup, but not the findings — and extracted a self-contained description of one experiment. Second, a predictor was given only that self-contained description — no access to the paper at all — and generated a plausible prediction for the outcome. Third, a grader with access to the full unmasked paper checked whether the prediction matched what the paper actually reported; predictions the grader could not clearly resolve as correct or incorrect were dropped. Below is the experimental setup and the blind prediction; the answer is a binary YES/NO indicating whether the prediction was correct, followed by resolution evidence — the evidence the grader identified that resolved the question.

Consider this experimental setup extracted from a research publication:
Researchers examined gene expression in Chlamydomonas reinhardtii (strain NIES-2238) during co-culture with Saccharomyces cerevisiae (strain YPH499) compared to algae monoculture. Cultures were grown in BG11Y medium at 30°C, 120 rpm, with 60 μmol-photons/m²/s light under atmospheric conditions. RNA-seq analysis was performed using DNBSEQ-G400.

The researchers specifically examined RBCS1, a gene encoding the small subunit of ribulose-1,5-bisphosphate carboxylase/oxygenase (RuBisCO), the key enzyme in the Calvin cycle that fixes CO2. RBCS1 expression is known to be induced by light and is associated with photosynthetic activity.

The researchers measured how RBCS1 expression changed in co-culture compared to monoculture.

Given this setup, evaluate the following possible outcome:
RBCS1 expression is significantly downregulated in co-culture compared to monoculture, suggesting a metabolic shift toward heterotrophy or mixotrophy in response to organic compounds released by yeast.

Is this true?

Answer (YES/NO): YES